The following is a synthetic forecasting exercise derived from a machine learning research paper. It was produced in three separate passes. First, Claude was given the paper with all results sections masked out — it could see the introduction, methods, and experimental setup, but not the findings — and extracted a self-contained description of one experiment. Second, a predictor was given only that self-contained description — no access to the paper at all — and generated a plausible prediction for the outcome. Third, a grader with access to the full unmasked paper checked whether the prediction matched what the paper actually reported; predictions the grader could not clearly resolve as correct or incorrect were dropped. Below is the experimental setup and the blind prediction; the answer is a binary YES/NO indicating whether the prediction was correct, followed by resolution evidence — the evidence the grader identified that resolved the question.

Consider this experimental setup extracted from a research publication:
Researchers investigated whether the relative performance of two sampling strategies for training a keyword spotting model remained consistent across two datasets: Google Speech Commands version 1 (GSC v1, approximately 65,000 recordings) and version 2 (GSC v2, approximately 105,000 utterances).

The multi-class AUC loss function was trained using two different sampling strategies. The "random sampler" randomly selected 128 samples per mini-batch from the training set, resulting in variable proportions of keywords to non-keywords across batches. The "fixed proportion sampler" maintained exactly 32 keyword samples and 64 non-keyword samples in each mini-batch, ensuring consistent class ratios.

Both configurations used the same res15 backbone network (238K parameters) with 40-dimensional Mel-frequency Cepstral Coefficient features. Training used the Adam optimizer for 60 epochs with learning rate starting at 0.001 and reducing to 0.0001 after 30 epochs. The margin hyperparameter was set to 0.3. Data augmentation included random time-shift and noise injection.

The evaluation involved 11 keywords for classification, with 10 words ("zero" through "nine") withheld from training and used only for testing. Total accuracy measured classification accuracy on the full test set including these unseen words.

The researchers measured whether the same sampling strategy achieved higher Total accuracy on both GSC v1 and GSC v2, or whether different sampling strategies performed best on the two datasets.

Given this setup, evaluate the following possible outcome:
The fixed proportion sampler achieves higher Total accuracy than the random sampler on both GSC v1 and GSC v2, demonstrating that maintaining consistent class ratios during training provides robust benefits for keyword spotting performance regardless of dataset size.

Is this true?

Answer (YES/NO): NO